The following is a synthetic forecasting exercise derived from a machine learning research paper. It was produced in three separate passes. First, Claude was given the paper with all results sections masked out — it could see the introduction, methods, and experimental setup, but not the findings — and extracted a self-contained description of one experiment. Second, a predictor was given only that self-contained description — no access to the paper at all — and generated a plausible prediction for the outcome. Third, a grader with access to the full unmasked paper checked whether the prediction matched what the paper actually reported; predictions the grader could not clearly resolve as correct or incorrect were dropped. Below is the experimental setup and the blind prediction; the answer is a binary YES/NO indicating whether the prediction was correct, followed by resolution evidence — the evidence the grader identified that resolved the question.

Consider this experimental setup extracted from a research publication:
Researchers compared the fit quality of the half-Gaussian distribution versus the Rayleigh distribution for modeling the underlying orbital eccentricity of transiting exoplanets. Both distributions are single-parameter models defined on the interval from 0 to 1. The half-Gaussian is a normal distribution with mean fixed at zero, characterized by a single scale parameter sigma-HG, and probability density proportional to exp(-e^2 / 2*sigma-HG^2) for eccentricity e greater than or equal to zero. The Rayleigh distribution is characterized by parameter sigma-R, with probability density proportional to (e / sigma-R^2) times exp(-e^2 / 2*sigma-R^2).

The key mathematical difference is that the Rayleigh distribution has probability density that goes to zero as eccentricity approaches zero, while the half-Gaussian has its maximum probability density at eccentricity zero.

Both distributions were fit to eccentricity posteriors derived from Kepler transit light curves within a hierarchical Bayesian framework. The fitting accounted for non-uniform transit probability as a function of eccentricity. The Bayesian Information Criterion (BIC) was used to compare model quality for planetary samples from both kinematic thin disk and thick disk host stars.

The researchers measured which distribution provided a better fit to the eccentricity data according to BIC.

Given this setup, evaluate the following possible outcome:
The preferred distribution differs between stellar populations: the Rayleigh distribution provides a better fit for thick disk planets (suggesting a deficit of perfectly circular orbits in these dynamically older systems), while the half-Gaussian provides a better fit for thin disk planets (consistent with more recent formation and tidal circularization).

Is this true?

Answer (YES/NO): NO